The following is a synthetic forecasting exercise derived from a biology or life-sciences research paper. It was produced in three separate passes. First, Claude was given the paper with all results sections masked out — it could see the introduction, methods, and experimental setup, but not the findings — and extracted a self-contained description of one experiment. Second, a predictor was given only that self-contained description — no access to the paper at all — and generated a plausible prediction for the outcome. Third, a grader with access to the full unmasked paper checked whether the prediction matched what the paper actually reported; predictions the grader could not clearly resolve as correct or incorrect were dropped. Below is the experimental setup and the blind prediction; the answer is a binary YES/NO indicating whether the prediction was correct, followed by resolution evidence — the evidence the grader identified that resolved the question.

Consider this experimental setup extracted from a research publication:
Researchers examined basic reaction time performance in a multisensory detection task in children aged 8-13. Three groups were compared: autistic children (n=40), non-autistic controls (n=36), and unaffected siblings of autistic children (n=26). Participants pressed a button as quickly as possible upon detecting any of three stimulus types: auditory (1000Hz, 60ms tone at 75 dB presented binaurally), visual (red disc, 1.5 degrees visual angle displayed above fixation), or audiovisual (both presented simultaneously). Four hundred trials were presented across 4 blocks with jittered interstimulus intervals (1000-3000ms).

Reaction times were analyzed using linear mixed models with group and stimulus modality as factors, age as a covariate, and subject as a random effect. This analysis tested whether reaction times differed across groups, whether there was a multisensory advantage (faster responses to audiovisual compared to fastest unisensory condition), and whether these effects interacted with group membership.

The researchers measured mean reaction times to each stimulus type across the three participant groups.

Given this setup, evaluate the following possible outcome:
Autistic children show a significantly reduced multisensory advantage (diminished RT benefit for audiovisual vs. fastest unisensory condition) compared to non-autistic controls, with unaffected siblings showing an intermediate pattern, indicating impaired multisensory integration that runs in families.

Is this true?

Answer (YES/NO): NO